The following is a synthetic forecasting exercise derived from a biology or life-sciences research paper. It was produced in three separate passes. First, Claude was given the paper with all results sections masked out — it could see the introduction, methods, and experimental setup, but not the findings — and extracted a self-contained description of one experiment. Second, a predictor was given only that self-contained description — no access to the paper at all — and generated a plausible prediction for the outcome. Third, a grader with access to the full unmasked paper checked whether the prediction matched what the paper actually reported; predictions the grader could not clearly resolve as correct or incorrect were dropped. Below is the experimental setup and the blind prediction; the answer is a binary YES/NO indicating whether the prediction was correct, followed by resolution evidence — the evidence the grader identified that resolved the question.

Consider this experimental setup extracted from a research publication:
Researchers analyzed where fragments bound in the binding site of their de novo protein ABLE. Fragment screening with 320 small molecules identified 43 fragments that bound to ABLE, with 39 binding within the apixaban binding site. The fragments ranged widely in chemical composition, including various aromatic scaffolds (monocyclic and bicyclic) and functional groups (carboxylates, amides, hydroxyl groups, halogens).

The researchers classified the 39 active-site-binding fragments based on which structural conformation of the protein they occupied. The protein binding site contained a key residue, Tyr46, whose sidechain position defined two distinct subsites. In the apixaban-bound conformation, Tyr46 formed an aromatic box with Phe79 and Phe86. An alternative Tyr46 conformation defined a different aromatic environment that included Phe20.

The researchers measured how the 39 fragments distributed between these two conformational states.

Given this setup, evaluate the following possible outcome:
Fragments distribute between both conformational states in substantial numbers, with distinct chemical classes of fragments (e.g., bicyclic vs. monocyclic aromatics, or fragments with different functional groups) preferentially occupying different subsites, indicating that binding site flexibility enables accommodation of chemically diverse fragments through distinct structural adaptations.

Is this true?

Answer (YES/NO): YES